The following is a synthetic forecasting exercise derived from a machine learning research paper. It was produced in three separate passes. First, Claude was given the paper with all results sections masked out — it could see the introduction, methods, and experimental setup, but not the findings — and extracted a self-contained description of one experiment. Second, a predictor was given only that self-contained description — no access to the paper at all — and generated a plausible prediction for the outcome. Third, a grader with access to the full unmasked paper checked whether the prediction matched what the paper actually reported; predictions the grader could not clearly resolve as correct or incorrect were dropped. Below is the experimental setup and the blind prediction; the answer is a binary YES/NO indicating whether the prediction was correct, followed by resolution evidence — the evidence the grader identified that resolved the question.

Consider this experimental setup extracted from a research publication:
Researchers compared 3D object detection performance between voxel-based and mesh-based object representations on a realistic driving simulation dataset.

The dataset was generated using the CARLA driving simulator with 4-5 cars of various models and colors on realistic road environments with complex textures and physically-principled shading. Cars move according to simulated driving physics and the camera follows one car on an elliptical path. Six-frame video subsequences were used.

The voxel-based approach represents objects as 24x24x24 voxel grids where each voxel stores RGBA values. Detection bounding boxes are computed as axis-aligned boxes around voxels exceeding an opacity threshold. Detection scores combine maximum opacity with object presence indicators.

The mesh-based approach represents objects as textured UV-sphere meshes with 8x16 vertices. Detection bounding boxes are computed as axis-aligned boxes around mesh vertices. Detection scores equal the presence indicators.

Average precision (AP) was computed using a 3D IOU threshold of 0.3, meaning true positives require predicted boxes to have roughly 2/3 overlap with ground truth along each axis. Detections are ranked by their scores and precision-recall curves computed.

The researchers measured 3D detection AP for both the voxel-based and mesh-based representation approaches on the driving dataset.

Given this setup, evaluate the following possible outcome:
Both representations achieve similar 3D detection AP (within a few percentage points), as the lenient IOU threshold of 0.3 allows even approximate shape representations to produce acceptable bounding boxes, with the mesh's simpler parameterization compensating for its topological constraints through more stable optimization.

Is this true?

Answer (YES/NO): NO